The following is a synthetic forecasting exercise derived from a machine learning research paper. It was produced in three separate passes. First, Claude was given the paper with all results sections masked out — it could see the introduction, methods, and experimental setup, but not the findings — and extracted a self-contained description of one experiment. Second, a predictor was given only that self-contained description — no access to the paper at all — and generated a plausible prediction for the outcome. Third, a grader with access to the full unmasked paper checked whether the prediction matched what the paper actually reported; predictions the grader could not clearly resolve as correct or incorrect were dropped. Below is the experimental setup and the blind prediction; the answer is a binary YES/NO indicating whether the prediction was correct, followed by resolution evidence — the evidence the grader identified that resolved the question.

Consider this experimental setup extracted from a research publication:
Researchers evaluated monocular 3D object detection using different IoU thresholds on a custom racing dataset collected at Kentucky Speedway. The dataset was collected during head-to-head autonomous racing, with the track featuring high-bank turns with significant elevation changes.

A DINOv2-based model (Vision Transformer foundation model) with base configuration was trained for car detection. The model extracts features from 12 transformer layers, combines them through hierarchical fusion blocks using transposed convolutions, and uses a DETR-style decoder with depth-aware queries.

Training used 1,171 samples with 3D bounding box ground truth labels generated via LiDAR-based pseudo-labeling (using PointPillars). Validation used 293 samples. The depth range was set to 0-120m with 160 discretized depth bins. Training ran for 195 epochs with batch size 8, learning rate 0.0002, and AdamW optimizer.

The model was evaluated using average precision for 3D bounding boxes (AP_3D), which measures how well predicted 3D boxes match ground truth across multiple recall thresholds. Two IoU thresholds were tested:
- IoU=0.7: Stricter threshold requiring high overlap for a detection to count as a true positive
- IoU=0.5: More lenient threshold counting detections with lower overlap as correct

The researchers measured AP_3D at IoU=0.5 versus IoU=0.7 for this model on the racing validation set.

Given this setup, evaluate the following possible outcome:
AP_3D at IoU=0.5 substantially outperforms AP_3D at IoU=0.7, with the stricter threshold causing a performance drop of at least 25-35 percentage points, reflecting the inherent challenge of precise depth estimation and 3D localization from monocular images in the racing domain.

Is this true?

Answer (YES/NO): NO